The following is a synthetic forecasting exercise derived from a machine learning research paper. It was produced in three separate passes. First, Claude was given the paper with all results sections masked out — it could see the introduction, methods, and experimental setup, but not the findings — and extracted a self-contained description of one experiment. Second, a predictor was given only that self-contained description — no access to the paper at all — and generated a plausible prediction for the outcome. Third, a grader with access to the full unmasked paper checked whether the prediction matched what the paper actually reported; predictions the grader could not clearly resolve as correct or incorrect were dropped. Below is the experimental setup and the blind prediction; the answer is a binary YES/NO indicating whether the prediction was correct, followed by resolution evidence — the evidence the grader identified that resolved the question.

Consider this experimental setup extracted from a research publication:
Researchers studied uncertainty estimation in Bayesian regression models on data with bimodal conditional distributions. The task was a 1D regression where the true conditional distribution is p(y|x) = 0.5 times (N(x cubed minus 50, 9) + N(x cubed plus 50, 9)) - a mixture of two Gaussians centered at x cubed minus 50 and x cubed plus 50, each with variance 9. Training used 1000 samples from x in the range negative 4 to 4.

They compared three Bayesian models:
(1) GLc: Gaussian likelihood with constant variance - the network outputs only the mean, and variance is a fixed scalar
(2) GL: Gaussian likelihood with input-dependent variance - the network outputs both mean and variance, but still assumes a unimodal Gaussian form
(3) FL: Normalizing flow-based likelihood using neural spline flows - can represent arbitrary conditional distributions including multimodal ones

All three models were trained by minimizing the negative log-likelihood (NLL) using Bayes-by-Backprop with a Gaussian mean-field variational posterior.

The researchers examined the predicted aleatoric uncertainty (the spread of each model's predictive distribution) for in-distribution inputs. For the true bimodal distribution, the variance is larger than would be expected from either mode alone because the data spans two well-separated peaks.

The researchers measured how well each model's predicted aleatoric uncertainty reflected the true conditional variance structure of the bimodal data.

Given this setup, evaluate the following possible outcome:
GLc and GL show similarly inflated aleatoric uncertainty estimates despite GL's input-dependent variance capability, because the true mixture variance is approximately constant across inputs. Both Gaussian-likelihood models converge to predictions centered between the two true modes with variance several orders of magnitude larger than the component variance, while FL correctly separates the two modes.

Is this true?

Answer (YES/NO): NO